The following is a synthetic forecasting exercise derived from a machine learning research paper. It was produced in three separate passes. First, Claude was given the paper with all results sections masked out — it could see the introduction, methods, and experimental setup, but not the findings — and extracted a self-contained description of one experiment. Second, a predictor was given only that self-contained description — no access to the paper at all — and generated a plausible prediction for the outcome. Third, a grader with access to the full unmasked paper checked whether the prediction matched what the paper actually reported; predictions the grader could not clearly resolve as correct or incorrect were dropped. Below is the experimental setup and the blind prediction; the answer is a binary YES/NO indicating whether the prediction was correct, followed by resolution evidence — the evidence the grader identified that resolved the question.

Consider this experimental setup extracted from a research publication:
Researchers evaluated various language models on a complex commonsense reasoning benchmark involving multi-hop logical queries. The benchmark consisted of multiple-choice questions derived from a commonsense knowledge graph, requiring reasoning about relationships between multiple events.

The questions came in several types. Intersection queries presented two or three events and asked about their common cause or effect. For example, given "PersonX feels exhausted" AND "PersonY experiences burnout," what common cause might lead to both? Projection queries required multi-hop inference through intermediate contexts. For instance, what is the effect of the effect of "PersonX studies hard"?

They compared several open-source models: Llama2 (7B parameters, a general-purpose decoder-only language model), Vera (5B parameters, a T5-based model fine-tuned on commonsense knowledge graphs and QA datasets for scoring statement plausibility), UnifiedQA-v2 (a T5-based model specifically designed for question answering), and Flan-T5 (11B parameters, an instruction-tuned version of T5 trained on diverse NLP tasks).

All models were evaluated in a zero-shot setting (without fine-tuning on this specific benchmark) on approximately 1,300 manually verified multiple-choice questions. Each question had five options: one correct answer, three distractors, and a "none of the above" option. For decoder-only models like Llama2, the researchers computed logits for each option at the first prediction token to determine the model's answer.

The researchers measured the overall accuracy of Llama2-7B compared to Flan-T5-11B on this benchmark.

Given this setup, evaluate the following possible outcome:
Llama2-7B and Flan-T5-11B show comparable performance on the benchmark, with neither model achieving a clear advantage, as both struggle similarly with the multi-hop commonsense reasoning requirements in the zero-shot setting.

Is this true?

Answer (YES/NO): NO